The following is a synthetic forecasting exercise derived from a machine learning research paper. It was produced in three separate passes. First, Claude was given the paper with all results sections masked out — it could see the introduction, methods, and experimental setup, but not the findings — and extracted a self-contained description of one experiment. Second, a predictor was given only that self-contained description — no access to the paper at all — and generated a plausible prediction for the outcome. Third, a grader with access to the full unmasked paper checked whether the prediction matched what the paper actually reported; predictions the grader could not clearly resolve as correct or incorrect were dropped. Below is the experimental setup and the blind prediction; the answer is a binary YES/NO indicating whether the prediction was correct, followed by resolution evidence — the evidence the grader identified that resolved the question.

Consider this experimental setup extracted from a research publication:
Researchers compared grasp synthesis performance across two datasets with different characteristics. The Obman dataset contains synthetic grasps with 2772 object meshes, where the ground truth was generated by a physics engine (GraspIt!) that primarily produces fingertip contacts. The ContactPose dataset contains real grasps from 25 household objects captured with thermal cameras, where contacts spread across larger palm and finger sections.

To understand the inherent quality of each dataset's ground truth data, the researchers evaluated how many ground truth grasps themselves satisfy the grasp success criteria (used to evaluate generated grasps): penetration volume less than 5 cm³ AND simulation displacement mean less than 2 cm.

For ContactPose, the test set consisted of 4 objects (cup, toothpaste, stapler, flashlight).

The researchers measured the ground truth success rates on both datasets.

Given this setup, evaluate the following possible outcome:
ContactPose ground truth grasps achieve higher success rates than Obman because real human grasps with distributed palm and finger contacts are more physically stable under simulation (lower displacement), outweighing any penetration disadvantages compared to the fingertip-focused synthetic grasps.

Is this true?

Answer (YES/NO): NO